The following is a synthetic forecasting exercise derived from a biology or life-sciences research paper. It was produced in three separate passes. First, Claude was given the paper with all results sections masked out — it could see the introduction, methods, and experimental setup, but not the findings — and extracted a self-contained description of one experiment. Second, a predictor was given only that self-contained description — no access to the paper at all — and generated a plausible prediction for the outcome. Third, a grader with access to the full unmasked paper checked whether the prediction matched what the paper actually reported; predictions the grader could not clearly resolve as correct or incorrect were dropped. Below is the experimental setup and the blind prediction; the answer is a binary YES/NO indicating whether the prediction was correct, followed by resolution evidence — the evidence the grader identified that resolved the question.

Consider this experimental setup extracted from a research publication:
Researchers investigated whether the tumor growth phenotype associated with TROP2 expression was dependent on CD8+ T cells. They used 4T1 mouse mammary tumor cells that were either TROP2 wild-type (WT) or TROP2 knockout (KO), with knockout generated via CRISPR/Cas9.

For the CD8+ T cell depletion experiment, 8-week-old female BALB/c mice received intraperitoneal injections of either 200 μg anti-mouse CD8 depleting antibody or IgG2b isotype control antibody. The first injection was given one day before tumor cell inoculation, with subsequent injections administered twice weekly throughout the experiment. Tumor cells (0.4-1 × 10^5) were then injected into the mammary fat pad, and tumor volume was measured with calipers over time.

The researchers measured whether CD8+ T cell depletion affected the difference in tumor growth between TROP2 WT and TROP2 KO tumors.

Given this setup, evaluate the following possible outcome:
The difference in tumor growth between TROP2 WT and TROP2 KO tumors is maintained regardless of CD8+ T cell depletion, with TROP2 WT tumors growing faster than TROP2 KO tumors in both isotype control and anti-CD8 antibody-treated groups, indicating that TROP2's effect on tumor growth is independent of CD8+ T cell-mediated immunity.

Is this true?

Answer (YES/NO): NO